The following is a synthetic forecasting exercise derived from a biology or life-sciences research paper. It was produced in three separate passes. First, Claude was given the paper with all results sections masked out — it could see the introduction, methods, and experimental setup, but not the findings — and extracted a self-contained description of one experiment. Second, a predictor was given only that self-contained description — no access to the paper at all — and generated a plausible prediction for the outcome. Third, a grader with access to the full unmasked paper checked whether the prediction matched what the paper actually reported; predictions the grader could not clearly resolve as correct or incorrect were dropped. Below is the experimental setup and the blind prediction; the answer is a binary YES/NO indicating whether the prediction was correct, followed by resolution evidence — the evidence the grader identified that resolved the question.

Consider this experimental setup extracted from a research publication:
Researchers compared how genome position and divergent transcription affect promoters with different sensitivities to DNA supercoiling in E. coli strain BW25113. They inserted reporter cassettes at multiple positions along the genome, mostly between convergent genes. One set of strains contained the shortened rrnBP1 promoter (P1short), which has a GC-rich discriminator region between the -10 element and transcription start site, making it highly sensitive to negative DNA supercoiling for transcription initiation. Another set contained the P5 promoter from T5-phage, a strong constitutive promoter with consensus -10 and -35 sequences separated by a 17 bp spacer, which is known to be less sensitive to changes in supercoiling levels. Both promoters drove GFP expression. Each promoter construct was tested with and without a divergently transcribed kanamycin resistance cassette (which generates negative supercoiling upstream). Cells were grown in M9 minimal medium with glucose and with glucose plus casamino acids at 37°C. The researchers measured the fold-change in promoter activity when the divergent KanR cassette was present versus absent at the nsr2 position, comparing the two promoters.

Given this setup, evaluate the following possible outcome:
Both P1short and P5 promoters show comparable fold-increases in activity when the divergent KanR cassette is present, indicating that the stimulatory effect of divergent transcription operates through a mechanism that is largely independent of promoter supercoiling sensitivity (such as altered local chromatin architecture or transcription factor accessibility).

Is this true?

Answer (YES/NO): NO